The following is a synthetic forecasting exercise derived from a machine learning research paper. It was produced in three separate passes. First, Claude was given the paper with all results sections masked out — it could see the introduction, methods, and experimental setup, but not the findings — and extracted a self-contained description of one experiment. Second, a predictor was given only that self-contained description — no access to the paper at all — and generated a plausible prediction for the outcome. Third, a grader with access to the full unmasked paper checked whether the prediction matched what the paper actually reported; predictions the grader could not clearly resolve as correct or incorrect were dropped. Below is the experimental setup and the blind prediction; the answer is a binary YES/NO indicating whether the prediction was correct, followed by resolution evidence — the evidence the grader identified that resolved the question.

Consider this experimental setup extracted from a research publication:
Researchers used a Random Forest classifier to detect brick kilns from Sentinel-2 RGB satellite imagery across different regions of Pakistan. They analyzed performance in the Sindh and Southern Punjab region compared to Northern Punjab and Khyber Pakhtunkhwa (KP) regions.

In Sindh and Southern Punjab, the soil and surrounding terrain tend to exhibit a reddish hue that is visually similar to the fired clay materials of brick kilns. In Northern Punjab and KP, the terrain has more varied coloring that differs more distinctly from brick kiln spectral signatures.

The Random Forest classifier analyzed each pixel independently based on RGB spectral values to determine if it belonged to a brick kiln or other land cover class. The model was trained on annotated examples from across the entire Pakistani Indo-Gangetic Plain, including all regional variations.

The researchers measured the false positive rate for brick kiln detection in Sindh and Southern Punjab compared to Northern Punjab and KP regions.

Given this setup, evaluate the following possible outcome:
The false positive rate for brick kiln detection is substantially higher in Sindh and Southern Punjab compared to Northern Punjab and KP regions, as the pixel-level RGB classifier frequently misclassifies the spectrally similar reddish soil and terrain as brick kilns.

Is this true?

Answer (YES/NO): YES